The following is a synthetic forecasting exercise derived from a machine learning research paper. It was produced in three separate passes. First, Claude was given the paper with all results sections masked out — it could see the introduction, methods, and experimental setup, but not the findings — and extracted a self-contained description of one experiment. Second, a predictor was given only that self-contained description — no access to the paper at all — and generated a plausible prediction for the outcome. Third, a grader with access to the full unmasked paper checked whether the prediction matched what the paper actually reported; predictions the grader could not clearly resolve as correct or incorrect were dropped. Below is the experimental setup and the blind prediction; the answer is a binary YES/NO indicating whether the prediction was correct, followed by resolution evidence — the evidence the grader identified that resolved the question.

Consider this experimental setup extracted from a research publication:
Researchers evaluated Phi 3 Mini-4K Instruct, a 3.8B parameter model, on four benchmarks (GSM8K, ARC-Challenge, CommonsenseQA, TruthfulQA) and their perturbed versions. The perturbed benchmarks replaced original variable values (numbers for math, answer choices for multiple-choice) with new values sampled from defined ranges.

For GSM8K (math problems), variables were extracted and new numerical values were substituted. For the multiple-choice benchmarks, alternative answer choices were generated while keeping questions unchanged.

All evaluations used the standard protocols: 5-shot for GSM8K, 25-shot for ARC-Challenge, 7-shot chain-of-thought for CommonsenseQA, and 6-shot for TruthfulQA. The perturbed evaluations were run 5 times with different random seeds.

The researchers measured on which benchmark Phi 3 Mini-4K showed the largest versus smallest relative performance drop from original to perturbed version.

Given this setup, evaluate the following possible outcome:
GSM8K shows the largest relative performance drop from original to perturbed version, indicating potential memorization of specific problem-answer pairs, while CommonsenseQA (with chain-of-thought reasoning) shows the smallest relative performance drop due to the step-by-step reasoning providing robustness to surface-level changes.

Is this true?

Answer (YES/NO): NO